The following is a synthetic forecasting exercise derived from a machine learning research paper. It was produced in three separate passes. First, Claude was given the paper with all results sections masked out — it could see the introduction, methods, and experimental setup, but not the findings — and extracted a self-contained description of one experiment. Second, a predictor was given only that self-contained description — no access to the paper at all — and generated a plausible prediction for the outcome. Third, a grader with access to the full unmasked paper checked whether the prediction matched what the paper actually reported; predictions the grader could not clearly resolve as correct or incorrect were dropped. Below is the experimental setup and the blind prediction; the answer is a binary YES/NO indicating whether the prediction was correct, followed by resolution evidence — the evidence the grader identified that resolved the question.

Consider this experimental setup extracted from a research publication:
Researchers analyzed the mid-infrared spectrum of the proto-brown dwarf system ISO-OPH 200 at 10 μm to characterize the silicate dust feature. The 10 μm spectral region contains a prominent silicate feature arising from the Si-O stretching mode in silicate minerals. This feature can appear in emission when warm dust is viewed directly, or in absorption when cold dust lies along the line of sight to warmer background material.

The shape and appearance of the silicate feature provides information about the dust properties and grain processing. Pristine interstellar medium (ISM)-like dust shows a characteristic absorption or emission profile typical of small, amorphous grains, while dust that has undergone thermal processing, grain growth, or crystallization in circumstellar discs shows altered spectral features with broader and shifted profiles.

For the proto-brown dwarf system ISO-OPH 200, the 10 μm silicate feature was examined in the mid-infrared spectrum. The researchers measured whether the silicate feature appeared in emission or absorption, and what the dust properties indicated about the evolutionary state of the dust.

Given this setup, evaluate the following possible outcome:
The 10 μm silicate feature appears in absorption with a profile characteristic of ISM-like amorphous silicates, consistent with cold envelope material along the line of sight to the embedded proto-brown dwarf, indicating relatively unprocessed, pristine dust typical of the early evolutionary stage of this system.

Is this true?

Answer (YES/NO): NO